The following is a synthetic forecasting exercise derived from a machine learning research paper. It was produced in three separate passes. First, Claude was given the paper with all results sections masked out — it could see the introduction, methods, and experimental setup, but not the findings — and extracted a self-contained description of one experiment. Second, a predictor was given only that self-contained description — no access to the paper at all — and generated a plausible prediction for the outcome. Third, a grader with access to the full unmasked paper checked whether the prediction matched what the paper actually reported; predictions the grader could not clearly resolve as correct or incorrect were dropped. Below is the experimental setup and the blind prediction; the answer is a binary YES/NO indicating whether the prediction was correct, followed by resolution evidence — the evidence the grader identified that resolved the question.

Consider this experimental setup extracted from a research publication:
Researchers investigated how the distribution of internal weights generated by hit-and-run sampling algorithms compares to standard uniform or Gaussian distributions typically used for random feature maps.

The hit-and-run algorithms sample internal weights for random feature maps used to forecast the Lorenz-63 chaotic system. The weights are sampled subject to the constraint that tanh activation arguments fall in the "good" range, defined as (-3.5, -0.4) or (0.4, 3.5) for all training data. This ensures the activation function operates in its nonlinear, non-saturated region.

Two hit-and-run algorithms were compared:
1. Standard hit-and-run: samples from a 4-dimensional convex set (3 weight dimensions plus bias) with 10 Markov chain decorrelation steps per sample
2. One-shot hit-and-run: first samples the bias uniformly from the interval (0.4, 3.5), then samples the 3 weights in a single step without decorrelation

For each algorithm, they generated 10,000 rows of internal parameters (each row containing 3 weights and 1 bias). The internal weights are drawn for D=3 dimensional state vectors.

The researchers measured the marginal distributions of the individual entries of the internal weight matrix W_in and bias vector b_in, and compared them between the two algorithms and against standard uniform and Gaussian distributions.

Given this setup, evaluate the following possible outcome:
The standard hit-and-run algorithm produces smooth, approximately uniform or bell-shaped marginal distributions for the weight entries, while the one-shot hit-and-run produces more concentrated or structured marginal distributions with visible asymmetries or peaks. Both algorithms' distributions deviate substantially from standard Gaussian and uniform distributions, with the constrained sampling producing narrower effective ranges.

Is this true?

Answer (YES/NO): NO